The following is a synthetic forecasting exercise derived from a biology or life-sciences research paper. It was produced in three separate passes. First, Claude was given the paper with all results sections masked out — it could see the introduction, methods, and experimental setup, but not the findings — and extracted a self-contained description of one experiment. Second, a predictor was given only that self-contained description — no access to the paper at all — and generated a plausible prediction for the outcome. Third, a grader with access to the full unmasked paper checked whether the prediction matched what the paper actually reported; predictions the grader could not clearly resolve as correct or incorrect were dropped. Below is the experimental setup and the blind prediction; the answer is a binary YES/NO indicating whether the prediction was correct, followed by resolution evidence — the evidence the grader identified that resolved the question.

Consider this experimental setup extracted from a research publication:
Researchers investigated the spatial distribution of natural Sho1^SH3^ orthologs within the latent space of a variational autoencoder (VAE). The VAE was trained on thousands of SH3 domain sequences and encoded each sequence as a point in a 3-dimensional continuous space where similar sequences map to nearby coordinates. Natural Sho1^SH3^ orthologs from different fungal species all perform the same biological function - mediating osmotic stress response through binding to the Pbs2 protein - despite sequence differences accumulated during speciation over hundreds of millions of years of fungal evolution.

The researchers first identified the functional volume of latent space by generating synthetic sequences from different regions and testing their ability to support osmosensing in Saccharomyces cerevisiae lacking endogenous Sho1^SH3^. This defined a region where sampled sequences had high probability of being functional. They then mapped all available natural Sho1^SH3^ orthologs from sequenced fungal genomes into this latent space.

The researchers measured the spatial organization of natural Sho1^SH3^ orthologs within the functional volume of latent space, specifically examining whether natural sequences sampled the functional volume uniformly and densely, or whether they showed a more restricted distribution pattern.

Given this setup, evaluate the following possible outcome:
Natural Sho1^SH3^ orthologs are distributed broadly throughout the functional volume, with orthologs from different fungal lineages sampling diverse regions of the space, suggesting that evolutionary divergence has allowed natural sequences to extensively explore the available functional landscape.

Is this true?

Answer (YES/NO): NO